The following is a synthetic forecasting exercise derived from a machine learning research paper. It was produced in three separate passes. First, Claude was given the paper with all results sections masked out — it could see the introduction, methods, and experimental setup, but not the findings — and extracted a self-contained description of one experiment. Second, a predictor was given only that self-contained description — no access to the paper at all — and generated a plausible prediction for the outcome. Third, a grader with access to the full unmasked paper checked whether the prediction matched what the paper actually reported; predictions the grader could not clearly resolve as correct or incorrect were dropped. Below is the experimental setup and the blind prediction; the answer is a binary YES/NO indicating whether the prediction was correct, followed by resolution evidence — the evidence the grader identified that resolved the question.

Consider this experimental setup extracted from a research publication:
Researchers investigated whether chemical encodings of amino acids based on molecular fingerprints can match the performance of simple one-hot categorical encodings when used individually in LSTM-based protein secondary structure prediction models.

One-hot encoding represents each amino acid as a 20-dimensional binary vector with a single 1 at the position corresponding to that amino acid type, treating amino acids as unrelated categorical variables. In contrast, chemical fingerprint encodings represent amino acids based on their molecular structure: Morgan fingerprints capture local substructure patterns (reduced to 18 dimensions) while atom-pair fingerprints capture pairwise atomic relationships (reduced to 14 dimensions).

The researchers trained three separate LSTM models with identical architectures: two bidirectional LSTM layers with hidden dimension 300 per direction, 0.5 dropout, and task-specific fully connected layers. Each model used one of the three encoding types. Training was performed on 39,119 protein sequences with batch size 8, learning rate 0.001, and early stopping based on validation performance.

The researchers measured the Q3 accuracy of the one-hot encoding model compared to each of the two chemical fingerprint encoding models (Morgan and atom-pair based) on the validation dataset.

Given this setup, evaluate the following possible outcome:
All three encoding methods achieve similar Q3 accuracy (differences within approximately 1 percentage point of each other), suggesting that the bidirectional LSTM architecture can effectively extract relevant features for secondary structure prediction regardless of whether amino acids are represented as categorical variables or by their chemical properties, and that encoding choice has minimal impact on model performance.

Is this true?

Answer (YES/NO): YES